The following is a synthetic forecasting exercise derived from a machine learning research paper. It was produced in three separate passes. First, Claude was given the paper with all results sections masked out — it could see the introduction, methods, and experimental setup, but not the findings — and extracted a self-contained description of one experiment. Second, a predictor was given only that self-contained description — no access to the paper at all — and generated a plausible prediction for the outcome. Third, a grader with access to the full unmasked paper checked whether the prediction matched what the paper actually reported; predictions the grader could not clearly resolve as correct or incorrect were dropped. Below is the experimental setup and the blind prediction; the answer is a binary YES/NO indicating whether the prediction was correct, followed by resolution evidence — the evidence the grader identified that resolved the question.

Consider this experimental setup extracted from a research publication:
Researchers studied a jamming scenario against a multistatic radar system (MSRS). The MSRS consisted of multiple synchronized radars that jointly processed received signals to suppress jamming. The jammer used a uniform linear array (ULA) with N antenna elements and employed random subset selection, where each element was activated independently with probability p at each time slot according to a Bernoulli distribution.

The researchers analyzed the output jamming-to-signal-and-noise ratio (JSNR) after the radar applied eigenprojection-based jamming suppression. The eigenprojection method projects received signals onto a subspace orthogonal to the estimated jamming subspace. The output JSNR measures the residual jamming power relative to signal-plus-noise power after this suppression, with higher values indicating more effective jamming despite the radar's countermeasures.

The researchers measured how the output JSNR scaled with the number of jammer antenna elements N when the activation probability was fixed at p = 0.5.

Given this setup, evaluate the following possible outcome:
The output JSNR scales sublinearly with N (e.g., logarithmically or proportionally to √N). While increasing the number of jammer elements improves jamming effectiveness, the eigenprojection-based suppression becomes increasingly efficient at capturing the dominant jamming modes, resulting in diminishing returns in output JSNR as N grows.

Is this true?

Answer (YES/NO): NO